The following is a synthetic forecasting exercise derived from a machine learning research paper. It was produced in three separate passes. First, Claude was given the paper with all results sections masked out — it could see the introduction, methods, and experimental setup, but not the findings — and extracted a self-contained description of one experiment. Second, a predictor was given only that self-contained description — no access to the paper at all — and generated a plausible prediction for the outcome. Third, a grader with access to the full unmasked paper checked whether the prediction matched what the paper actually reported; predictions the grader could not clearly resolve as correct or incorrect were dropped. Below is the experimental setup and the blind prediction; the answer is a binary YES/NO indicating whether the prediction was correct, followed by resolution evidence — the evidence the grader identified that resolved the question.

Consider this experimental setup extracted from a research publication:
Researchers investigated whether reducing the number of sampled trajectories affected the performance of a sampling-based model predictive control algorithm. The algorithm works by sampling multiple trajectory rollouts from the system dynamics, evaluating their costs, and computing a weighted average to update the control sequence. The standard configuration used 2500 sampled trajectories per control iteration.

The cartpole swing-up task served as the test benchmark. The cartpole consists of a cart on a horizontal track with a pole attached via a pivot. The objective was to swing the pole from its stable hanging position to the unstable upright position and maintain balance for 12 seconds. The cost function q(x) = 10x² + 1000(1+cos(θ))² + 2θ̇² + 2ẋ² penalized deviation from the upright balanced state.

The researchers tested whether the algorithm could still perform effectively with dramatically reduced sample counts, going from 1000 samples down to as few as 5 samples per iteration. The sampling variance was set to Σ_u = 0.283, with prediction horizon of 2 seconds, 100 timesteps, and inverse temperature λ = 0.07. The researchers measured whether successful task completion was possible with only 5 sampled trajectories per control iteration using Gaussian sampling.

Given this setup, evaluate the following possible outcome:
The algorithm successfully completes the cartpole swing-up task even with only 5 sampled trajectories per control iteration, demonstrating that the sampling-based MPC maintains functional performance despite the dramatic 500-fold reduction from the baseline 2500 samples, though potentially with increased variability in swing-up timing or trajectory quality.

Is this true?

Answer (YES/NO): YES